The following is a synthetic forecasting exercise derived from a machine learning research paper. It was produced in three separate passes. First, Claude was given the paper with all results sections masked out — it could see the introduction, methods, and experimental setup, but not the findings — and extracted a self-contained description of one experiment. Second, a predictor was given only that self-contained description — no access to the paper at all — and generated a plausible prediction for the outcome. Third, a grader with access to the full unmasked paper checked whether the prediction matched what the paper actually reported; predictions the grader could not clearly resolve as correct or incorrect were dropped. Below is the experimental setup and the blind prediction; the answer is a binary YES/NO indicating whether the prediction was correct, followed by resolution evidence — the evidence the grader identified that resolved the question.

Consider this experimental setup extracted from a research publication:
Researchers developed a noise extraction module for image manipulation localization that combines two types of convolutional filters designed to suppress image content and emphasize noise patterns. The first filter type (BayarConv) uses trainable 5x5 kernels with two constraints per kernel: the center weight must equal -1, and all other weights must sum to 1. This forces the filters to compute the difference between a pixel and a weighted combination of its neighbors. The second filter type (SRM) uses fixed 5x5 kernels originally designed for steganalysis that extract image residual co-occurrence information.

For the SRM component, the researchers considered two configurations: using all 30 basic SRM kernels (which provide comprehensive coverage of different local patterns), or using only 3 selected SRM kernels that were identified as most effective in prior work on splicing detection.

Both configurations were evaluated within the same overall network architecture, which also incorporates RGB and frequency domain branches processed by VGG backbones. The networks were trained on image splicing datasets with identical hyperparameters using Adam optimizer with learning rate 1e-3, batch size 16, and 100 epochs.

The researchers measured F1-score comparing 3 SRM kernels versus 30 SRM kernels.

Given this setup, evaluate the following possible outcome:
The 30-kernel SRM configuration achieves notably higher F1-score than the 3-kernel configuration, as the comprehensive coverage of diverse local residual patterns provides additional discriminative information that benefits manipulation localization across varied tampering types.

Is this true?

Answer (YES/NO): NO